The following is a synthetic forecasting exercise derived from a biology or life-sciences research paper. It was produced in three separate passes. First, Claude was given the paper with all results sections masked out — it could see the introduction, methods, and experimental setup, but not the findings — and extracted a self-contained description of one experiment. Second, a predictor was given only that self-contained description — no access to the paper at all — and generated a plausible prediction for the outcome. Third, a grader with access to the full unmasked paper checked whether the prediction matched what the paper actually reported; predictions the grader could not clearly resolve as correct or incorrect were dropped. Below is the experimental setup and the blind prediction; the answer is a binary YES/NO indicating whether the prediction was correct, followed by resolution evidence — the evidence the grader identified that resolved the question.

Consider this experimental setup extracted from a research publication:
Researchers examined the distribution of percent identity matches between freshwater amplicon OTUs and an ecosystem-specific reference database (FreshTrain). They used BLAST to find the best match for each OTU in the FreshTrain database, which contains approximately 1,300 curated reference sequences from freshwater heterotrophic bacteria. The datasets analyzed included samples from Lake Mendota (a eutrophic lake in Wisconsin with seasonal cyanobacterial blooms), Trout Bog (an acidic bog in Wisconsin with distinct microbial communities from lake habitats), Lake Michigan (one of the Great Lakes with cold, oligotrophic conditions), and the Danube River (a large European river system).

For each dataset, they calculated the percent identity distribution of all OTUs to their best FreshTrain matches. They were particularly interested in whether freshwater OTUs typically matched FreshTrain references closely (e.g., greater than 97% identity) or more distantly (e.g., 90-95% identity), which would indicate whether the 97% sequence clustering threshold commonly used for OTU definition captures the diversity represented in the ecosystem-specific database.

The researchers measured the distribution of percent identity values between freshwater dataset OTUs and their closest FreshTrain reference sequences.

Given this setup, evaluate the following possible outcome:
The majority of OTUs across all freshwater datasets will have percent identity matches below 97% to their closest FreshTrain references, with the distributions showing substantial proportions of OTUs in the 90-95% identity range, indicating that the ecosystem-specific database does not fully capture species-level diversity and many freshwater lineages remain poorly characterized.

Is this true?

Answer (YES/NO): NO